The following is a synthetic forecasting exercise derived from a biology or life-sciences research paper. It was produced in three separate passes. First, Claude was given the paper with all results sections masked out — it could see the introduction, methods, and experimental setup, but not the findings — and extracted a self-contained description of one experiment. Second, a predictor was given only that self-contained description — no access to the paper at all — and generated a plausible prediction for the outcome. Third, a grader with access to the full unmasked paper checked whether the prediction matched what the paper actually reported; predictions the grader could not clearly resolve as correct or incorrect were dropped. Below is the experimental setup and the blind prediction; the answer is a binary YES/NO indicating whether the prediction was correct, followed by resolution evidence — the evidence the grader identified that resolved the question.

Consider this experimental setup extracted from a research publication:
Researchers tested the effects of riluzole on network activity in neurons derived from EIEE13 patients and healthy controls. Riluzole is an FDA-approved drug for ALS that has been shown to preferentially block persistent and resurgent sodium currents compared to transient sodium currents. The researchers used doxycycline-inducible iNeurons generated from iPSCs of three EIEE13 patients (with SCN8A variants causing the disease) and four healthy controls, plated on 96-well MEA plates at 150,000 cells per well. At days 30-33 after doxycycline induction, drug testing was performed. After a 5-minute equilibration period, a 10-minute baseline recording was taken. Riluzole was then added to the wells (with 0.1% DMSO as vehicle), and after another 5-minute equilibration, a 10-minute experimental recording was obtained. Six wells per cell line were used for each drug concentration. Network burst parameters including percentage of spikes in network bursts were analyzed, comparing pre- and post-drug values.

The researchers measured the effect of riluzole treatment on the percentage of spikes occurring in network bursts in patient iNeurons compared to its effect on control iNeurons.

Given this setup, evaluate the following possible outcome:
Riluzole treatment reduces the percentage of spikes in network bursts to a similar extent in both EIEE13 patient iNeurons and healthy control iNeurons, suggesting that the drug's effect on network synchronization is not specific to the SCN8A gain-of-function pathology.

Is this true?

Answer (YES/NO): NO